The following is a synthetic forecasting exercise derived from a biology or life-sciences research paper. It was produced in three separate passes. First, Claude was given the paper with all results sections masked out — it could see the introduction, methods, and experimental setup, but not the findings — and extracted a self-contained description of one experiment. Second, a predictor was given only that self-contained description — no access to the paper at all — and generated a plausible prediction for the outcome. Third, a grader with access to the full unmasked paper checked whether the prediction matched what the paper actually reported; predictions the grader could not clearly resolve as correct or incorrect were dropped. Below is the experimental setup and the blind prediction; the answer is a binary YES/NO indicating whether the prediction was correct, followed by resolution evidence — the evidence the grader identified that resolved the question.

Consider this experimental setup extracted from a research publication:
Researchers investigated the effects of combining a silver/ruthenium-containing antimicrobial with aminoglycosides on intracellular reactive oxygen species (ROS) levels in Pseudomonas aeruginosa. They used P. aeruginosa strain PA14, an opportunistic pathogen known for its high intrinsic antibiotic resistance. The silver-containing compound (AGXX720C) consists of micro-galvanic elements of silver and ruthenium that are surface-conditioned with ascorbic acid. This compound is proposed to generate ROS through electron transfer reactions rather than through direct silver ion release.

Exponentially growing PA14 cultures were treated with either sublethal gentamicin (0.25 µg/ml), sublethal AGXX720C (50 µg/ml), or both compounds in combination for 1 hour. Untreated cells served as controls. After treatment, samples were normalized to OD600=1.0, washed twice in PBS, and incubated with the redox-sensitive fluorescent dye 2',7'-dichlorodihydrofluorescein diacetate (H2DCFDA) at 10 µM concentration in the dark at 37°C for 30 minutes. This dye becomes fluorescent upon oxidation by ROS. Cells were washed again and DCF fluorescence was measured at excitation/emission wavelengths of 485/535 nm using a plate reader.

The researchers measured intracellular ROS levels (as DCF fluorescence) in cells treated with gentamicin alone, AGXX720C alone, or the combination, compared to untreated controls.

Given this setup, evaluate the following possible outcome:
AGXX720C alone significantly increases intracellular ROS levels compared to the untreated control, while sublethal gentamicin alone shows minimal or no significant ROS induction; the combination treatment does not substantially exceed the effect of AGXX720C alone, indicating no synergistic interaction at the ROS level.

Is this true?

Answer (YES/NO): NO